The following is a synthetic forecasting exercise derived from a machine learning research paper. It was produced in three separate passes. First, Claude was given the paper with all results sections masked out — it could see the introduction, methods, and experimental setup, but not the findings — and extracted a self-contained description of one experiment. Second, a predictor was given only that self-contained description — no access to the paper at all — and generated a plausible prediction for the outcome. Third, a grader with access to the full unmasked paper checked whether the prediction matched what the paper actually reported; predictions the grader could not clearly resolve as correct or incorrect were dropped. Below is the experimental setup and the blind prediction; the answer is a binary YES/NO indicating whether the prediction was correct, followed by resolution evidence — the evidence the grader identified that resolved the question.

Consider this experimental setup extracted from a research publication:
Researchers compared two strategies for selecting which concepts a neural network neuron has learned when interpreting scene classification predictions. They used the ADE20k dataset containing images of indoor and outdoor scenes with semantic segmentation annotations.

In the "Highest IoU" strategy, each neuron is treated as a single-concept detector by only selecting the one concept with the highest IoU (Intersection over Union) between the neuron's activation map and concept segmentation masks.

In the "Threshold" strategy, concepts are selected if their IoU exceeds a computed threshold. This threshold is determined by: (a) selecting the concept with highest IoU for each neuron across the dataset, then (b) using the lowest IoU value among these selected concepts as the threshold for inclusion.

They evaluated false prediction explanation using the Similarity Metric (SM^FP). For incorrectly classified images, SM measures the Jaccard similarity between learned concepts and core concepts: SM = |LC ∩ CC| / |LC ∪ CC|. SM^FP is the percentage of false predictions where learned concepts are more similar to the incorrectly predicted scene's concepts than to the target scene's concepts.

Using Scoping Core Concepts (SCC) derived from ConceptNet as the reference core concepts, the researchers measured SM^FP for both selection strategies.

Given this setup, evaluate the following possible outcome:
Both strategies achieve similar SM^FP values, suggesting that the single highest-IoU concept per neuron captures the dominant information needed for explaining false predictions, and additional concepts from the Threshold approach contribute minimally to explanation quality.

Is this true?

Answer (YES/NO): NO